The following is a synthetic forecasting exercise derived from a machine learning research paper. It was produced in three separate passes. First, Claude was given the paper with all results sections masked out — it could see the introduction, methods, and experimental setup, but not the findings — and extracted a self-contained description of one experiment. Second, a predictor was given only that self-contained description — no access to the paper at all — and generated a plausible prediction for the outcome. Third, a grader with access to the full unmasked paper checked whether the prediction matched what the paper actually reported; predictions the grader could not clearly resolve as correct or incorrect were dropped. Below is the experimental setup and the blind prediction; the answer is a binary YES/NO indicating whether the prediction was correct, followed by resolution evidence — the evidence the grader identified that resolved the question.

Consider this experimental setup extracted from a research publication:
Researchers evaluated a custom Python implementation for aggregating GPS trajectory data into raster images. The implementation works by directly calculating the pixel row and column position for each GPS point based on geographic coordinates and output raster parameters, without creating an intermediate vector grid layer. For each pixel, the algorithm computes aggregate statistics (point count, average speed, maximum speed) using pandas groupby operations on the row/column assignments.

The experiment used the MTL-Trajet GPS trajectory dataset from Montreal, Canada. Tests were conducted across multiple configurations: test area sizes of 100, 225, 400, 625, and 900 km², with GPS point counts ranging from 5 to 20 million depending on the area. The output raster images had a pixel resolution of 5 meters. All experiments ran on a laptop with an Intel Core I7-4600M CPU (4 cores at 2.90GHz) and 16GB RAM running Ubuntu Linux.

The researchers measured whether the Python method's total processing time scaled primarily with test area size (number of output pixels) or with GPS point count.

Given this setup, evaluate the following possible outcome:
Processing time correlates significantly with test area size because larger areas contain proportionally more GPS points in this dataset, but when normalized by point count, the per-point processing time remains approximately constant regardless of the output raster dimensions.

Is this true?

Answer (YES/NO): NO